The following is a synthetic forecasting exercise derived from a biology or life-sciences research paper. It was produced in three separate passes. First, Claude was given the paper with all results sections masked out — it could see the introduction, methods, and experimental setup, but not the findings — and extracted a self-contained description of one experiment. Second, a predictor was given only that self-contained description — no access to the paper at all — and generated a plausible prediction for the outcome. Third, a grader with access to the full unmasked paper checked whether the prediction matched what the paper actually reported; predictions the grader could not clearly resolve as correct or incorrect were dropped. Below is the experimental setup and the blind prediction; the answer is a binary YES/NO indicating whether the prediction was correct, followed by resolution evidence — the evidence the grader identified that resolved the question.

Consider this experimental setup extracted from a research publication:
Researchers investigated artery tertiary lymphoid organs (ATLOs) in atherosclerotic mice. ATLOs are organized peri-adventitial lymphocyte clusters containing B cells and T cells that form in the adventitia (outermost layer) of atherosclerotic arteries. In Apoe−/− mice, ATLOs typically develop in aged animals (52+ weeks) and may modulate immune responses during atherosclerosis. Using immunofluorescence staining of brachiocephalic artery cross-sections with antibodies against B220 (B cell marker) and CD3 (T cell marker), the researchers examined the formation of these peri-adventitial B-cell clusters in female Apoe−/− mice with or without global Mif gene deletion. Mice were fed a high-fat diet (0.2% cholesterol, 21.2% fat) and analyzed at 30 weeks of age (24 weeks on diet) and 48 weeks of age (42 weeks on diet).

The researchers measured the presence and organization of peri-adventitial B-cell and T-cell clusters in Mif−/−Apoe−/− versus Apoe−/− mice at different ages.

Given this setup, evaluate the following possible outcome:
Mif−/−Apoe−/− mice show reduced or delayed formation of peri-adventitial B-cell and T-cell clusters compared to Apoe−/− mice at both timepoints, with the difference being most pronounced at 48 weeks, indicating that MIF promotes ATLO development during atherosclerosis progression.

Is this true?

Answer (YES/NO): NO